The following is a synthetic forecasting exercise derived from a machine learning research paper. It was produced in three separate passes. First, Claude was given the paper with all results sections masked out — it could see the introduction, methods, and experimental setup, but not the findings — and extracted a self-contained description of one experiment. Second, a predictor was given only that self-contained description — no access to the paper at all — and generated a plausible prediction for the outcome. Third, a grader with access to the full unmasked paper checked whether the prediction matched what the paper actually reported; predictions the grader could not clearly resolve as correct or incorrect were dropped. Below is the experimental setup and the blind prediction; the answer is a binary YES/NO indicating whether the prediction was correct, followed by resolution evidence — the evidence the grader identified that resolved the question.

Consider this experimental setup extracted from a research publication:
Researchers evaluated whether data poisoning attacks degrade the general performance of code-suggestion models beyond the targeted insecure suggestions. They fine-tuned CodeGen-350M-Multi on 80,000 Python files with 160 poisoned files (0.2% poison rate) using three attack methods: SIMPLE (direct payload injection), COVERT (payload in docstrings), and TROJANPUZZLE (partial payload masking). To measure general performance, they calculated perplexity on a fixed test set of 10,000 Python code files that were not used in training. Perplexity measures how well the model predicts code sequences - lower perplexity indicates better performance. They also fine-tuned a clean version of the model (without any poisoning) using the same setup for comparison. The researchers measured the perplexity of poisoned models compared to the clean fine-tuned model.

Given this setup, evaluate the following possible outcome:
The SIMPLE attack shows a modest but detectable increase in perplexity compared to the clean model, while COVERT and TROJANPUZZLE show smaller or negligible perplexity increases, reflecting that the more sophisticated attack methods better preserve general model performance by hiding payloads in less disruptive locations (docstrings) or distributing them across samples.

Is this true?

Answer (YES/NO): NO